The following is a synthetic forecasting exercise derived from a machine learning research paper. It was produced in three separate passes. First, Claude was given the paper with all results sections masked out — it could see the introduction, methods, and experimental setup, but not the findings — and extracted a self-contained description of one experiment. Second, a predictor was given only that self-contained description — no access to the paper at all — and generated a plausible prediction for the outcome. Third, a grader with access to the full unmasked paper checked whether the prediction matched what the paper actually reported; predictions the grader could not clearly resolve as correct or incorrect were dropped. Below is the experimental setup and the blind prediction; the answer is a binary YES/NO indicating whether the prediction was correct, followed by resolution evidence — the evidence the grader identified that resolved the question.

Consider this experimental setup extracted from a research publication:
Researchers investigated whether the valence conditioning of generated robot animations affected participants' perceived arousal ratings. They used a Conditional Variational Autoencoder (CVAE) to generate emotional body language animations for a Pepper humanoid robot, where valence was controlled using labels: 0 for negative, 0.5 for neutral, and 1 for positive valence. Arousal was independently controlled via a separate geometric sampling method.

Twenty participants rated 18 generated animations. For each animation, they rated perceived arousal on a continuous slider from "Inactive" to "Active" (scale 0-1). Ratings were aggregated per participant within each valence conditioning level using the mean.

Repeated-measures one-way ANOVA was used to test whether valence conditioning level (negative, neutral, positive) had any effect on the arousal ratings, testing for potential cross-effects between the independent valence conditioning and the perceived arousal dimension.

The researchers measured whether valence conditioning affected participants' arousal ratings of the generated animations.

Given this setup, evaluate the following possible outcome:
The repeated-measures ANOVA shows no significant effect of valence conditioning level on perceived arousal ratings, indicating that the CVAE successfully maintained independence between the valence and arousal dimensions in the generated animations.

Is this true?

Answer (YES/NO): YES